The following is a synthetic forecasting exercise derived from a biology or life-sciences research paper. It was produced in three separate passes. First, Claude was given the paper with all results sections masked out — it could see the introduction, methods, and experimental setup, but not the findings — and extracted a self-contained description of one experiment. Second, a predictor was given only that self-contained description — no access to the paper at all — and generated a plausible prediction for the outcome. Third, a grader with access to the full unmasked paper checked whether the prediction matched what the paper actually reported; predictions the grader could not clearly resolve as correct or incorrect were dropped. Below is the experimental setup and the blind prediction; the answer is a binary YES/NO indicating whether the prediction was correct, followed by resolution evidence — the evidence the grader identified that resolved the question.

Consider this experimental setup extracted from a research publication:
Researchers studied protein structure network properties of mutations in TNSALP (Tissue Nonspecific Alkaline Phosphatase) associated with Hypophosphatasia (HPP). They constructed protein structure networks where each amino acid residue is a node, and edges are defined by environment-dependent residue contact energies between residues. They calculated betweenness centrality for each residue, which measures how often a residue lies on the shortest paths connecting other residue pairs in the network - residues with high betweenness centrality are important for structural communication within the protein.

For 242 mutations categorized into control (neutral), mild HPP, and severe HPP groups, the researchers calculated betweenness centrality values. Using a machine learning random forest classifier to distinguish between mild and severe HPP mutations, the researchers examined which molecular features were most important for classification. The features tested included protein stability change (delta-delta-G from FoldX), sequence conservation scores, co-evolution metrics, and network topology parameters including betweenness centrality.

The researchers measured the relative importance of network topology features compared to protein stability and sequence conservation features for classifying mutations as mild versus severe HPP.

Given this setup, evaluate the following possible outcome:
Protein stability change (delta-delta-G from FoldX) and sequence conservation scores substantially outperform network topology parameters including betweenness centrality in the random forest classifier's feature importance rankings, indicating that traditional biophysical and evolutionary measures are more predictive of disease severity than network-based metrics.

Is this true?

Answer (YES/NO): NO